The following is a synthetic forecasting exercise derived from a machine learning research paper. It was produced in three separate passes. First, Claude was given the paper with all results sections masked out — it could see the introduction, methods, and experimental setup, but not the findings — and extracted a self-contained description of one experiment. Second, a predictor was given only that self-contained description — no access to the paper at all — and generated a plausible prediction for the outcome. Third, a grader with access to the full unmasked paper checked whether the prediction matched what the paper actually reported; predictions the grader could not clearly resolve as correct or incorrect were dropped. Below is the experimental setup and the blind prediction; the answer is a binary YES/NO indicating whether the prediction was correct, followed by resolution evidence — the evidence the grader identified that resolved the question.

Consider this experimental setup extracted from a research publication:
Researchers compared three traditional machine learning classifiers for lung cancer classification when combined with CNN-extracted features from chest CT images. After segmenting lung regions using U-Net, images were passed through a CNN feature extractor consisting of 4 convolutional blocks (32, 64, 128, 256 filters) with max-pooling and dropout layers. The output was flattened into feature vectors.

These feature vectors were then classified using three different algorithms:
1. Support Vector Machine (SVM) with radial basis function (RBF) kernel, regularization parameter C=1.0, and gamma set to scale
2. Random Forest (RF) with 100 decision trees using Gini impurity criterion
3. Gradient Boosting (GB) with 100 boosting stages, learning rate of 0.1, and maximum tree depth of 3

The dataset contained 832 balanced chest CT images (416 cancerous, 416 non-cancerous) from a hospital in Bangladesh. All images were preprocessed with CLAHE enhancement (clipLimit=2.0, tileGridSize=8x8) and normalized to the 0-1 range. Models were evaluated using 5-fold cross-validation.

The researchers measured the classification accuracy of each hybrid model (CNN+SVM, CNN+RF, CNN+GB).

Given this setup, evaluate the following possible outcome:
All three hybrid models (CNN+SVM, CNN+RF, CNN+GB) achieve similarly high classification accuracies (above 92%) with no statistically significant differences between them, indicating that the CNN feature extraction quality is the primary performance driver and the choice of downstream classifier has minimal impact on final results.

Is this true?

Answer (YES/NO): NO